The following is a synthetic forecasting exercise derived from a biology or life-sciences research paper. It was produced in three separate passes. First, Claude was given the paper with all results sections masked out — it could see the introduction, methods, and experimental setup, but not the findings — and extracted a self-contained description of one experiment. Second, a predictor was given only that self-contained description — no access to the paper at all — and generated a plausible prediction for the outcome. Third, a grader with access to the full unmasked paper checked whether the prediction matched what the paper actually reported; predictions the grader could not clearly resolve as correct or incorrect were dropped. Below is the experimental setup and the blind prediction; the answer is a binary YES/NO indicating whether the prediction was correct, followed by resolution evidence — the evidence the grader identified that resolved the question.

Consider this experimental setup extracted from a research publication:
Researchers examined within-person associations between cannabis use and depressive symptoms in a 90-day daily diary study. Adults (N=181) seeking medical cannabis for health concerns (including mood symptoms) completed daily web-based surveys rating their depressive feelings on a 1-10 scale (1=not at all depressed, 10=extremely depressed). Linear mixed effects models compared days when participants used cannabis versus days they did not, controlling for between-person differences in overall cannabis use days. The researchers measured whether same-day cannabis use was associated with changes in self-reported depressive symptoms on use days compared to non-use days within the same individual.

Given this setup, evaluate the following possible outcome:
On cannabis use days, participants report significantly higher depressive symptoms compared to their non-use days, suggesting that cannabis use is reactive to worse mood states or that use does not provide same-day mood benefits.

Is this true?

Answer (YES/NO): NO